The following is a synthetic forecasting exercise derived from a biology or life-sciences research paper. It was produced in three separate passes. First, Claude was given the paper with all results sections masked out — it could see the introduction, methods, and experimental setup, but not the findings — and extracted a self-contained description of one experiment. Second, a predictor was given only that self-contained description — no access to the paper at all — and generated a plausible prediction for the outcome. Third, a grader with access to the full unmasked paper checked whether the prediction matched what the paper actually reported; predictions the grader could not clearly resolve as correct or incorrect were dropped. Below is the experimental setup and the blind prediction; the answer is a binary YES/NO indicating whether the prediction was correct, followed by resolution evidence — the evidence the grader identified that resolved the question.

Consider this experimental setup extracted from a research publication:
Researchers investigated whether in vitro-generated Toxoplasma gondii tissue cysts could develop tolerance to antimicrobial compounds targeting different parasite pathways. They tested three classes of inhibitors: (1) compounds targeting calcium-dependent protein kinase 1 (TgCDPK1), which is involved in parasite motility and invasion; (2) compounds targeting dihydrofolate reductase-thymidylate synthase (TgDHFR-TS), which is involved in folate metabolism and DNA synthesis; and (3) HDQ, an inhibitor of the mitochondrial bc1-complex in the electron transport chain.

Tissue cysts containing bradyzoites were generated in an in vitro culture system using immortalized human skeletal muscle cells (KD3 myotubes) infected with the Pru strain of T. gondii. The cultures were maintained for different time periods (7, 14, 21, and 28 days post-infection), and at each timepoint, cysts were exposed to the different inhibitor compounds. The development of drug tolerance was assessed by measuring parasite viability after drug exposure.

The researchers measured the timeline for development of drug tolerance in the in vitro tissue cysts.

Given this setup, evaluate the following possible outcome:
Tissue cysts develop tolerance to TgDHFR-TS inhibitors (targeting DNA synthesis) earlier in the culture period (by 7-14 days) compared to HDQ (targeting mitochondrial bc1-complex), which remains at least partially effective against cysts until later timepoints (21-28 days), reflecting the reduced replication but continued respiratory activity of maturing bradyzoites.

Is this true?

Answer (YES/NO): NO